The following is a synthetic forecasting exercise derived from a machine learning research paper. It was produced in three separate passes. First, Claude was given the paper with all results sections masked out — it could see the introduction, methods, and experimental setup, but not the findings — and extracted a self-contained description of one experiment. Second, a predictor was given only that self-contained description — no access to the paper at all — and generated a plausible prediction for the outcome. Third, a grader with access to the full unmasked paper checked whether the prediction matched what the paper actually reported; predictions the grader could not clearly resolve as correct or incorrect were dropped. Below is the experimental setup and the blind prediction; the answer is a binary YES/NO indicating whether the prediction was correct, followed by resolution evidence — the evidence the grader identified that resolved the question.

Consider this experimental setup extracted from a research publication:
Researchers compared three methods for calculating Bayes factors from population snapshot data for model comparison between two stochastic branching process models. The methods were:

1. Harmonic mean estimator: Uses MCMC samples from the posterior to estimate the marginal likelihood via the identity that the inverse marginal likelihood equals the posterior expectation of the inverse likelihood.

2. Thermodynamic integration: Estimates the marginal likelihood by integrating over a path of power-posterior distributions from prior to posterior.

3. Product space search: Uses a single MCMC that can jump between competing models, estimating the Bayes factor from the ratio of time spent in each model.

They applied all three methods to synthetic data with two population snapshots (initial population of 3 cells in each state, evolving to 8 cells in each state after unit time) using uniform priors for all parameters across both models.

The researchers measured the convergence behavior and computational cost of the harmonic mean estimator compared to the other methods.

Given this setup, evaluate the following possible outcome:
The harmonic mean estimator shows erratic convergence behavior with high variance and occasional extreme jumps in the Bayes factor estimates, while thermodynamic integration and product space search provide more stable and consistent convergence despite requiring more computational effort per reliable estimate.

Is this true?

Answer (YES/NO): NO